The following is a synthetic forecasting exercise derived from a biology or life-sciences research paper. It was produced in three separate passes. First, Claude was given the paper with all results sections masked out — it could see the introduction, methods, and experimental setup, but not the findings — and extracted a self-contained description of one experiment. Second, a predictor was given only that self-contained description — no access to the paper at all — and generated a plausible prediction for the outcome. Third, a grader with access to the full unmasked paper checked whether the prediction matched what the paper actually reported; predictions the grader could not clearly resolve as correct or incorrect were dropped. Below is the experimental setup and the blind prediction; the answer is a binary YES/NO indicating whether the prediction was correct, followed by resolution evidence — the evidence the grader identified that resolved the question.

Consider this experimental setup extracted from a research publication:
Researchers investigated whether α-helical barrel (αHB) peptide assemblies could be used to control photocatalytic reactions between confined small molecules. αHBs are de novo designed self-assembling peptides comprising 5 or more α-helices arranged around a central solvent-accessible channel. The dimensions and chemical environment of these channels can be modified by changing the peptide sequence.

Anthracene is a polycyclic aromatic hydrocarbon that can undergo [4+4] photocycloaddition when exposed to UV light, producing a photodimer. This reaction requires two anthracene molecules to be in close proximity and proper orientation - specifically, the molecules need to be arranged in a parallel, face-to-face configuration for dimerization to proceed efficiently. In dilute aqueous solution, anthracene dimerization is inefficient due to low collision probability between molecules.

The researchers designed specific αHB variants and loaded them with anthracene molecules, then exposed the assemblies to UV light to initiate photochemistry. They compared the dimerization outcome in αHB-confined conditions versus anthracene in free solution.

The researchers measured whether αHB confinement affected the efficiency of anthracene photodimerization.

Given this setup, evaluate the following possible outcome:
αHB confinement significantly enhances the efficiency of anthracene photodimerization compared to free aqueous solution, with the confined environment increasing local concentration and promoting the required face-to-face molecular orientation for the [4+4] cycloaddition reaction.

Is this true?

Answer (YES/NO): YES